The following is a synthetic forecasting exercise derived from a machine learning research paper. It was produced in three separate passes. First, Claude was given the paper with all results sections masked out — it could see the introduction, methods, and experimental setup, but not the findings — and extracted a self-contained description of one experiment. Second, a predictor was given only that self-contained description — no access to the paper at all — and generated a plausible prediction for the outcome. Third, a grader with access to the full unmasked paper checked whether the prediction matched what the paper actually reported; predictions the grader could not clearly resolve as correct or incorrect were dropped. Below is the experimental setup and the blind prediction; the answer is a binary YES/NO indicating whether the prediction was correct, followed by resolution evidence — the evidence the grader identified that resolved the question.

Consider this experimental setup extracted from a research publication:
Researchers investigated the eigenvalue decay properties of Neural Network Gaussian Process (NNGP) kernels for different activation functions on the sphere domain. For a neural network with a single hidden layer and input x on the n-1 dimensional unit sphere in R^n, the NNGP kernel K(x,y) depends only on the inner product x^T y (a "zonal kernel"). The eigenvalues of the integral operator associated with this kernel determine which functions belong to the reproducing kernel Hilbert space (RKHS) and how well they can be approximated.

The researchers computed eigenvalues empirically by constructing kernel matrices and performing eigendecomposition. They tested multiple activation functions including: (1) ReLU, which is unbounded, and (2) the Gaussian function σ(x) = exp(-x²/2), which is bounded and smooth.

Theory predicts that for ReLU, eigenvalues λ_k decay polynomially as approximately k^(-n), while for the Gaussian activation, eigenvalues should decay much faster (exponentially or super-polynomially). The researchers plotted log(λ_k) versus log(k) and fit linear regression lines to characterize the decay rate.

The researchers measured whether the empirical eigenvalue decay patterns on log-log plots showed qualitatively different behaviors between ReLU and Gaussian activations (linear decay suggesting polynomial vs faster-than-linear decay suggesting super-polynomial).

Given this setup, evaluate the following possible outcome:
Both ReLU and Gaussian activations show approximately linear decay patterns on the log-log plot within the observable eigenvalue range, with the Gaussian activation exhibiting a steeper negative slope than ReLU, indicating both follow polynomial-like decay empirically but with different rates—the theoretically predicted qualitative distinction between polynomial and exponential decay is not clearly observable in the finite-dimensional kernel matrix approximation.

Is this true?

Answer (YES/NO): NO